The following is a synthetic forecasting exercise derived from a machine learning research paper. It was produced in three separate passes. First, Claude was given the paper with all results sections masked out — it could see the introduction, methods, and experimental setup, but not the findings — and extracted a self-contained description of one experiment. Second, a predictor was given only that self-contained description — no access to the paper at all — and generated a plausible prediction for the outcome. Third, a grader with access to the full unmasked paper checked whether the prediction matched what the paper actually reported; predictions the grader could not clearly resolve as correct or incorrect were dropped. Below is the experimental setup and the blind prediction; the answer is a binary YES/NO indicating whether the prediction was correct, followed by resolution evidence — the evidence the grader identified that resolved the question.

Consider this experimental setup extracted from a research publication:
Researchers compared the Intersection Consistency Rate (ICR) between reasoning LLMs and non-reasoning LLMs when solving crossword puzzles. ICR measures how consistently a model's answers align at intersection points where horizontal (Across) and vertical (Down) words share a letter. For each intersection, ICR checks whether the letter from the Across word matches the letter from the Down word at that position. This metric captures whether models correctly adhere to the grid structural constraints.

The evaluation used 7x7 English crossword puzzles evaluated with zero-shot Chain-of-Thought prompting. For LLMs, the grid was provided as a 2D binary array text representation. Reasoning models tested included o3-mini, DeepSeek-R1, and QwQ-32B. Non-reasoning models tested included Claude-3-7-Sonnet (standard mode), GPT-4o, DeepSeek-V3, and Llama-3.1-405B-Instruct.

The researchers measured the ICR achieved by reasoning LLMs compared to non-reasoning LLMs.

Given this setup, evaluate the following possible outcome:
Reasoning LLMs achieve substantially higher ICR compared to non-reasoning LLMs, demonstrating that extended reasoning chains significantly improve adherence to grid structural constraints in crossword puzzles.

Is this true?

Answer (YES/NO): YES